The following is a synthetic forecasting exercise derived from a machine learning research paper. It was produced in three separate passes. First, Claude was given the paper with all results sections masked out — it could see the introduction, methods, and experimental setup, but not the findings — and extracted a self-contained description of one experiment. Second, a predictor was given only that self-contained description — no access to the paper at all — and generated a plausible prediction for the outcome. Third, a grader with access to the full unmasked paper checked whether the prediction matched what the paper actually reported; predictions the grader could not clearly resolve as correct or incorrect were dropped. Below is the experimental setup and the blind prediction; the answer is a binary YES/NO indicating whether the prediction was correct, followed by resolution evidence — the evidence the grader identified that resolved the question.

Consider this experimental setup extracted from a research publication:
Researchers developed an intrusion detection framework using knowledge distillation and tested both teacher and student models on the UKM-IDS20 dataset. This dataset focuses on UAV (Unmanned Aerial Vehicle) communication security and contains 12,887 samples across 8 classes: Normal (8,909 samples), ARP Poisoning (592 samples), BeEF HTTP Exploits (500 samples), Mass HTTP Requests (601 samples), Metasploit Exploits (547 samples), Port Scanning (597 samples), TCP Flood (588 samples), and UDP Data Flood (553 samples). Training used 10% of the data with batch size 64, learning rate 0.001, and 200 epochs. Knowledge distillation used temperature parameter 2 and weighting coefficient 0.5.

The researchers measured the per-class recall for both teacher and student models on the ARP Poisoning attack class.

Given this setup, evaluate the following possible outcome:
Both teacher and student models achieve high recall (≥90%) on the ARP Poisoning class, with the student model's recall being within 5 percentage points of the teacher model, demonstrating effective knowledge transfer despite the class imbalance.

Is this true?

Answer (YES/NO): YES